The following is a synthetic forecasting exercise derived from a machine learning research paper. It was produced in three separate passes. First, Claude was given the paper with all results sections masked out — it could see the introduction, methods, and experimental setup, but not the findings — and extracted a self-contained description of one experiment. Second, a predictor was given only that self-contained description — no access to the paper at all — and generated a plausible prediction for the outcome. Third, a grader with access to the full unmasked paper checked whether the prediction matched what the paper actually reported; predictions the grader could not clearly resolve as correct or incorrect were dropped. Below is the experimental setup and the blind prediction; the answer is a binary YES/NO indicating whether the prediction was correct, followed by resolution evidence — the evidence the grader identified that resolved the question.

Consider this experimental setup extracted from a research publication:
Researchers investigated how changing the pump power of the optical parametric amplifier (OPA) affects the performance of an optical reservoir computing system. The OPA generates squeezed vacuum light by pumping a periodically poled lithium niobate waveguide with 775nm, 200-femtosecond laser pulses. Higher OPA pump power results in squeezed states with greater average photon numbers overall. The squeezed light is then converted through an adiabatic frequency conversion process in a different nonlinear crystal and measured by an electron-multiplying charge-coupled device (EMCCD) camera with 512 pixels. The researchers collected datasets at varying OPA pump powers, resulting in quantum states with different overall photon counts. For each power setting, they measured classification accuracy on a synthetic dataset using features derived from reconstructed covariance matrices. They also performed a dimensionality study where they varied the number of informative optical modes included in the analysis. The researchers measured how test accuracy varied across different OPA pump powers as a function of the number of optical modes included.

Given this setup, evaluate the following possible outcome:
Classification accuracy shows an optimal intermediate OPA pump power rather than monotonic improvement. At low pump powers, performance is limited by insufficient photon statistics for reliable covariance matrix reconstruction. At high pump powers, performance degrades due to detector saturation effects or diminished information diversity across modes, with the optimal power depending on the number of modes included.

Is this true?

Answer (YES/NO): NO